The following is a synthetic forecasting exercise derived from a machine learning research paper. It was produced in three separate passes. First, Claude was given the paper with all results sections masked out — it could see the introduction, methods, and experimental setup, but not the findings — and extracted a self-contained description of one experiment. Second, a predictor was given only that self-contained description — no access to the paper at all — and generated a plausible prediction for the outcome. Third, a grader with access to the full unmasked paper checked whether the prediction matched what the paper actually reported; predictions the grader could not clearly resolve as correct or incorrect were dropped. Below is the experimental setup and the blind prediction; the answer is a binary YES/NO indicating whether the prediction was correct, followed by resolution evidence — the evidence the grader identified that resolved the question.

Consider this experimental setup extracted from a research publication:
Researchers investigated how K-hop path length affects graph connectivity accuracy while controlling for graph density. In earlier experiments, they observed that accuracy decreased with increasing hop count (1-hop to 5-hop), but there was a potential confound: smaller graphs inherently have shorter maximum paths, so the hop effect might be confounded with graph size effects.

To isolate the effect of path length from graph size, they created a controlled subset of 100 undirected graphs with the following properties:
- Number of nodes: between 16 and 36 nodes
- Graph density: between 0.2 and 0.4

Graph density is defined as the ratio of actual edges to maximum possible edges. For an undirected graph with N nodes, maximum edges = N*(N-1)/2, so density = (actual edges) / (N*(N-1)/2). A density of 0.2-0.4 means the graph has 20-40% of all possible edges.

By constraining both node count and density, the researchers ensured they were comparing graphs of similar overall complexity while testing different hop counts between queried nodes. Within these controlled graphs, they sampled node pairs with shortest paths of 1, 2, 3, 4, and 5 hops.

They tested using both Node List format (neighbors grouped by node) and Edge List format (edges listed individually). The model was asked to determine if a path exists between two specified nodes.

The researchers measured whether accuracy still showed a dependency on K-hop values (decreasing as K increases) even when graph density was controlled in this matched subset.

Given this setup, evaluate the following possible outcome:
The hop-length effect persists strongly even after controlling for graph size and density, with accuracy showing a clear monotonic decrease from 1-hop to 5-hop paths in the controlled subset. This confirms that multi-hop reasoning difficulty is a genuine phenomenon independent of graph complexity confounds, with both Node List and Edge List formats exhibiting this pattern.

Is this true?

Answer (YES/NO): NO